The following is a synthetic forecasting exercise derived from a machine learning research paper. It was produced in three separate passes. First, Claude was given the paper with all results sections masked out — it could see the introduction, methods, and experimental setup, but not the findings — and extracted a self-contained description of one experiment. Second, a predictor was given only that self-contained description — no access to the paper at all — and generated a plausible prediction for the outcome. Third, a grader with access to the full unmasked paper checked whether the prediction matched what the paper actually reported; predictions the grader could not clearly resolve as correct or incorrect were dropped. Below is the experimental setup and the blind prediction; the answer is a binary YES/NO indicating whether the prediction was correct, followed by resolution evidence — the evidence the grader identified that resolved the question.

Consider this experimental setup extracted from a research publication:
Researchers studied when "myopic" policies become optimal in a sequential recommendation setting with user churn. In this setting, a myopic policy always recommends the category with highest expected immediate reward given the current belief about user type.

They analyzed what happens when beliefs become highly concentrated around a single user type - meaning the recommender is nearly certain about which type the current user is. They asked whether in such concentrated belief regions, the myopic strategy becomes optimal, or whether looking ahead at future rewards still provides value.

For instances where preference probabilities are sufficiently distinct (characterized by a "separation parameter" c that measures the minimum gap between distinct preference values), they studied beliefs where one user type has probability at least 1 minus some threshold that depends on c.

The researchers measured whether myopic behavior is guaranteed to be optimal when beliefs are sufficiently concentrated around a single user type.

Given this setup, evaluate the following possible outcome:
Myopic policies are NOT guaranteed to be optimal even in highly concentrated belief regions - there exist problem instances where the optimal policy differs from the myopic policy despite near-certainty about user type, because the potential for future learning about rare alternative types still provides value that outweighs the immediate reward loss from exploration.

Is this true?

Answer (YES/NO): NO